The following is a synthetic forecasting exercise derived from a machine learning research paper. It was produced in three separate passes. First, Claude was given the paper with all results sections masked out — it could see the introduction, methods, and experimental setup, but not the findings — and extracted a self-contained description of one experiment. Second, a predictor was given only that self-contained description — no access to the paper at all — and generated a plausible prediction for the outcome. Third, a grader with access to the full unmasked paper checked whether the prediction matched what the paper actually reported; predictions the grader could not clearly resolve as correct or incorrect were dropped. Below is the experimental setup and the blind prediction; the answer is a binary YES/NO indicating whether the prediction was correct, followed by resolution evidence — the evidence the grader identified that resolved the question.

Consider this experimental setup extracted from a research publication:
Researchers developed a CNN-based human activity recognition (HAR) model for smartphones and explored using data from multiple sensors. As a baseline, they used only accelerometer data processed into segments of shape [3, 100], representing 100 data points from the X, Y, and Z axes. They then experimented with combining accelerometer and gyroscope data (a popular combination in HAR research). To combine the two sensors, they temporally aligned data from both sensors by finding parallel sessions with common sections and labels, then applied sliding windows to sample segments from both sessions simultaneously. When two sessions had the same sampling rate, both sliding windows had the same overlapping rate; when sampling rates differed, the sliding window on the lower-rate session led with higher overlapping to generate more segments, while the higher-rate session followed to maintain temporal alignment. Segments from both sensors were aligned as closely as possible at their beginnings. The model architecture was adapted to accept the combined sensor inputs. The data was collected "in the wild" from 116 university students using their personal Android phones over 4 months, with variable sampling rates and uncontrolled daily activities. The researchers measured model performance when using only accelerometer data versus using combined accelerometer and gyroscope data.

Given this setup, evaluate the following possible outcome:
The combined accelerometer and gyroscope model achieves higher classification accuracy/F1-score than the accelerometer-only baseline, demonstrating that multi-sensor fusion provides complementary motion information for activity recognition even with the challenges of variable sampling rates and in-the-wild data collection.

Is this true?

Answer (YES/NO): NO